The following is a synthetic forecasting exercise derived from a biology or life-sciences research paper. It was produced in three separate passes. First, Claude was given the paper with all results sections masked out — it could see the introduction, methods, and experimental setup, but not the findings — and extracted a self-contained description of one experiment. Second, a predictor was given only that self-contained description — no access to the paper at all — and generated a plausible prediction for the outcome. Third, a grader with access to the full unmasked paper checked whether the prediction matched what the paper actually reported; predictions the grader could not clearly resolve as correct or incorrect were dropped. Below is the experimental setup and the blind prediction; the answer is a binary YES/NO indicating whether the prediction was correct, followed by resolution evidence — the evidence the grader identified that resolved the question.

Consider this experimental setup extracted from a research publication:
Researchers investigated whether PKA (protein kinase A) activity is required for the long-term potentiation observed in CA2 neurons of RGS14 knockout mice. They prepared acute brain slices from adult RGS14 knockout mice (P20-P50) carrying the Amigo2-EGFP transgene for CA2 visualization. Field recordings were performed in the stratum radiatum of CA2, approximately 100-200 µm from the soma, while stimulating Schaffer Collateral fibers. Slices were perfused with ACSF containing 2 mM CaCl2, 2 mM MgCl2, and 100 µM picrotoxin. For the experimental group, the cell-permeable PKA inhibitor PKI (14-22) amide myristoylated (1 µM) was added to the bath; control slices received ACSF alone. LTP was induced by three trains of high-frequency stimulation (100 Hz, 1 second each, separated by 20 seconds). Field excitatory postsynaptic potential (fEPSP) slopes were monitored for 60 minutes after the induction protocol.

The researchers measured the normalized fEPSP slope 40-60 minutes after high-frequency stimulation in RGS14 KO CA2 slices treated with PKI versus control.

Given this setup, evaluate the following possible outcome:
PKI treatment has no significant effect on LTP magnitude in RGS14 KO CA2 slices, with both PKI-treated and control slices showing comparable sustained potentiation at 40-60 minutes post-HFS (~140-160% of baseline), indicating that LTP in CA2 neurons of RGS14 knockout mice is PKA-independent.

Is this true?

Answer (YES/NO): NO